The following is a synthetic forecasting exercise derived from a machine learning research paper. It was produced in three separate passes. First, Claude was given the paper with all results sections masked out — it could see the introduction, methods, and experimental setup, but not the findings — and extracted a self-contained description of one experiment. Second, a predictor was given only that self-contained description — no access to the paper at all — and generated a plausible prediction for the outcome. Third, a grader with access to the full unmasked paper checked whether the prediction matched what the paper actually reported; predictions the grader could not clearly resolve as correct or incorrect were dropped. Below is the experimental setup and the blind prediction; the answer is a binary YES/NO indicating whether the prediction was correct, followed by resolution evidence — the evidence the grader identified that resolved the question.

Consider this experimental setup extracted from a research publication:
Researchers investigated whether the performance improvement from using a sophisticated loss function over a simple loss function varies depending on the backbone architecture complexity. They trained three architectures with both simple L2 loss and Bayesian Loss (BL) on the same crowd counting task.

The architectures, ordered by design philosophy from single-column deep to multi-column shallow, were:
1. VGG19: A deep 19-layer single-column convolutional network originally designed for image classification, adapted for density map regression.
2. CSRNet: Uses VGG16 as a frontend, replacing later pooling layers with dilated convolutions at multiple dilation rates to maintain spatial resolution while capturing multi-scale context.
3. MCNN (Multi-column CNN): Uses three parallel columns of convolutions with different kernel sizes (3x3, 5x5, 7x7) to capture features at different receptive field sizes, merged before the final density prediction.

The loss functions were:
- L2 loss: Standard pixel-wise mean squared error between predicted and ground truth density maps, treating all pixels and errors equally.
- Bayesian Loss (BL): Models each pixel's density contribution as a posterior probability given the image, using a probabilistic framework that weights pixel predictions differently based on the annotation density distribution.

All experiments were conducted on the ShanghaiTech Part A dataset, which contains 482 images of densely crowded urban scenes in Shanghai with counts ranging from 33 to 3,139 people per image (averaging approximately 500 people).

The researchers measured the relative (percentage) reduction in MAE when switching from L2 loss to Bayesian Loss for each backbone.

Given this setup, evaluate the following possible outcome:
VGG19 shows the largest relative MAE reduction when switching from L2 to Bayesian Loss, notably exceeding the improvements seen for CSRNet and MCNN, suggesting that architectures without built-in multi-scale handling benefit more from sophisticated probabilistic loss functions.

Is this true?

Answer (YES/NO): NO